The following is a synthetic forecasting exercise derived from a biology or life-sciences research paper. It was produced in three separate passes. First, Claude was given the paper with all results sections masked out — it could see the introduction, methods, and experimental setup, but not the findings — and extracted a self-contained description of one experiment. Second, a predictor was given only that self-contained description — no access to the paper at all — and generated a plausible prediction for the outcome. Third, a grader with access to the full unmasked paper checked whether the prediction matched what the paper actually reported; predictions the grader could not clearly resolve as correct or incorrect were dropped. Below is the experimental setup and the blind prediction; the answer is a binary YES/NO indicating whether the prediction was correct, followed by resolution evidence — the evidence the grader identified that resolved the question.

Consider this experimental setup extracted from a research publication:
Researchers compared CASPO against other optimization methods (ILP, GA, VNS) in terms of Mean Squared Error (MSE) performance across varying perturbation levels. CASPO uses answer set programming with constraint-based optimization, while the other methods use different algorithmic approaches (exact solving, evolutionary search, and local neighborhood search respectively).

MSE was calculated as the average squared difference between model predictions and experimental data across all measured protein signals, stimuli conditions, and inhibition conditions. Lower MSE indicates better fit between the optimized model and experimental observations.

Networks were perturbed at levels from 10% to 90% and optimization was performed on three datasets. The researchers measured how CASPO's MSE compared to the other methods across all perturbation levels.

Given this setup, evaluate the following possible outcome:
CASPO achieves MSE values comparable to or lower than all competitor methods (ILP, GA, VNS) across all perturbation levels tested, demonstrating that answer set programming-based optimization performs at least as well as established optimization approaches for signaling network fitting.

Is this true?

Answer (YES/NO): NO